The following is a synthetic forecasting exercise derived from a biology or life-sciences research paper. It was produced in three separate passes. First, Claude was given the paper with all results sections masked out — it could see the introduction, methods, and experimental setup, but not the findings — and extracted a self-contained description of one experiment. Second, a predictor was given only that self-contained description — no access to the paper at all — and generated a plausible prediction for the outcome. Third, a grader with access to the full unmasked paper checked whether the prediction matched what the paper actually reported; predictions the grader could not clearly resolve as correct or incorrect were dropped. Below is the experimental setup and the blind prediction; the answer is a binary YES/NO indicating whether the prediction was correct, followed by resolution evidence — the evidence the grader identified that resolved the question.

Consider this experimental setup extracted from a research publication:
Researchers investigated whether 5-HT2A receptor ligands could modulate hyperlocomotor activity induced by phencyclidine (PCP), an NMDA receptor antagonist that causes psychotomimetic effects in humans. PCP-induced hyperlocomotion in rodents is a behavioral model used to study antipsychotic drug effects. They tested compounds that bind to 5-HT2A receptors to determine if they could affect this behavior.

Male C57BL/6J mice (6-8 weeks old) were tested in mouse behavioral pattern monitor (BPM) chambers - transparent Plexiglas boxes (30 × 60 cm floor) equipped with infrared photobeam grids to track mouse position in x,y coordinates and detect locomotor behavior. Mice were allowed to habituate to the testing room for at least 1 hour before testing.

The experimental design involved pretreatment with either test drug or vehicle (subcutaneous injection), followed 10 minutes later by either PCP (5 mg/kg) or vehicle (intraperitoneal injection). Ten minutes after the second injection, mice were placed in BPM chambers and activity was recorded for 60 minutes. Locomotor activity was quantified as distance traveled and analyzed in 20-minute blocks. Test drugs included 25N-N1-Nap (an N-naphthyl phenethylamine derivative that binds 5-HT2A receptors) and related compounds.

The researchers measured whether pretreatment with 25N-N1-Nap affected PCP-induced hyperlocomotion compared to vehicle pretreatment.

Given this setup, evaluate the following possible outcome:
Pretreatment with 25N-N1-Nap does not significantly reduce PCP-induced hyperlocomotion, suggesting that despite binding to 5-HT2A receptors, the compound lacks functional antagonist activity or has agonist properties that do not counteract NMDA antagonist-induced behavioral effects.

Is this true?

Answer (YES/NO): NO